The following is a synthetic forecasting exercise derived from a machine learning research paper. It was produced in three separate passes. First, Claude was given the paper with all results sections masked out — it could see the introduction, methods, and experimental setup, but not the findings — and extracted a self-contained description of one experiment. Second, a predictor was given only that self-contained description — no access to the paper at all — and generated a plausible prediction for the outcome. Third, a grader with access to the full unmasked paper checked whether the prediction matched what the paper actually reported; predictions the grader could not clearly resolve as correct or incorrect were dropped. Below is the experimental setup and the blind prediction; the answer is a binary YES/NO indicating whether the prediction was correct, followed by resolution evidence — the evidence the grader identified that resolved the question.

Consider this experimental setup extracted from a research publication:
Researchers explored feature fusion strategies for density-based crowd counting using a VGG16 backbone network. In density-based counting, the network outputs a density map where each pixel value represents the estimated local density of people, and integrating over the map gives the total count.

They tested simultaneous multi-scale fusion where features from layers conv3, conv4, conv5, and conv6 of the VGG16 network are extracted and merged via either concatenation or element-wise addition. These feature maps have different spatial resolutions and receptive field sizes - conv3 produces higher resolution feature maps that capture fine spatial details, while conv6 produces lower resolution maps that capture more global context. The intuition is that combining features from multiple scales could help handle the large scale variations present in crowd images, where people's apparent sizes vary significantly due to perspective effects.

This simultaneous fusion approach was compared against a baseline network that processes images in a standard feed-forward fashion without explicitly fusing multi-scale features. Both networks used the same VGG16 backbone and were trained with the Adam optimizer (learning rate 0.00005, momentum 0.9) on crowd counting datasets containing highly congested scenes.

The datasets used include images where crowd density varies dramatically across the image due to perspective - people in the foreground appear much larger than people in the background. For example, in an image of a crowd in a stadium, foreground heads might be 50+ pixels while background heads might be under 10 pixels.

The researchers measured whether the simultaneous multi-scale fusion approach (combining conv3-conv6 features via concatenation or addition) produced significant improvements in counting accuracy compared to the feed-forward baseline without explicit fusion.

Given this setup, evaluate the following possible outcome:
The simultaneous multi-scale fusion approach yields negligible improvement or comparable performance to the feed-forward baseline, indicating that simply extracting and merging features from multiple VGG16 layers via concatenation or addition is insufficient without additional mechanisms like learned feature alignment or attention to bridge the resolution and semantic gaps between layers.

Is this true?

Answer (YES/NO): YES